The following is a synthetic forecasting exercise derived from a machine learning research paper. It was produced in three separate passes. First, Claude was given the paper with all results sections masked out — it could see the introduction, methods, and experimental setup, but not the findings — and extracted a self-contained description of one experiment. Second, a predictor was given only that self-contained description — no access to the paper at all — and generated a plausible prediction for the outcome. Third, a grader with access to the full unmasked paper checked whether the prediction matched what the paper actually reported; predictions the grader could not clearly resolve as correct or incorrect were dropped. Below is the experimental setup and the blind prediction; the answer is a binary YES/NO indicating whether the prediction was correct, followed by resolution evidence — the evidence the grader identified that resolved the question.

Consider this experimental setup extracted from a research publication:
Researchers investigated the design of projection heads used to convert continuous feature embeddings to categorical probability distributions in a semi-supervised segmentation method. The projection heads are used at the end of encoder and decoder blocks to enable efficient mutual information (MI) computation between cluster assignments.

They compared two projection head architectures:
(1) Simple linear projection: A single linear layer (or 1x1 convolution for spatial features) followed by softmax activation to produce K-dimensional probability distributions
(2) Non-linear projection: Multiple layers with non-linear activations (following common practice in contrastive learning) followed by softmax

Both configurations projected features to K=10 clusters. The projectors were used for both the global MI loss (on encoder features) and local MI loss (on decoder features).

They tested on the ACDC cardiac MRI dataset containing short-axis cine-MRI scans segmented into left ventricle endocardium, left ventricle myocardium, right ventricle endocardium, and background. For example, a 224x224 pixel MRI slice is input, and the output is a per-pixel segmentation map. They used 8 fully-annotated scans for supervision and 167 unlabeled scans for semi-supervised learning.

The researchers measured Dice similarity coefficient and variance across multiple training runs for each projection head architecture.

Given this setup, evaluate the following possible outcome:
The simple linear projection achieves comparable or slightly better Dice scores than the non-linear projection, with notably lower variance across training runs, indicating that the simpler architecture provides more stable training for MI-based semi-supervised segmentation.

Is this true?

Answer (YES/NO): YES